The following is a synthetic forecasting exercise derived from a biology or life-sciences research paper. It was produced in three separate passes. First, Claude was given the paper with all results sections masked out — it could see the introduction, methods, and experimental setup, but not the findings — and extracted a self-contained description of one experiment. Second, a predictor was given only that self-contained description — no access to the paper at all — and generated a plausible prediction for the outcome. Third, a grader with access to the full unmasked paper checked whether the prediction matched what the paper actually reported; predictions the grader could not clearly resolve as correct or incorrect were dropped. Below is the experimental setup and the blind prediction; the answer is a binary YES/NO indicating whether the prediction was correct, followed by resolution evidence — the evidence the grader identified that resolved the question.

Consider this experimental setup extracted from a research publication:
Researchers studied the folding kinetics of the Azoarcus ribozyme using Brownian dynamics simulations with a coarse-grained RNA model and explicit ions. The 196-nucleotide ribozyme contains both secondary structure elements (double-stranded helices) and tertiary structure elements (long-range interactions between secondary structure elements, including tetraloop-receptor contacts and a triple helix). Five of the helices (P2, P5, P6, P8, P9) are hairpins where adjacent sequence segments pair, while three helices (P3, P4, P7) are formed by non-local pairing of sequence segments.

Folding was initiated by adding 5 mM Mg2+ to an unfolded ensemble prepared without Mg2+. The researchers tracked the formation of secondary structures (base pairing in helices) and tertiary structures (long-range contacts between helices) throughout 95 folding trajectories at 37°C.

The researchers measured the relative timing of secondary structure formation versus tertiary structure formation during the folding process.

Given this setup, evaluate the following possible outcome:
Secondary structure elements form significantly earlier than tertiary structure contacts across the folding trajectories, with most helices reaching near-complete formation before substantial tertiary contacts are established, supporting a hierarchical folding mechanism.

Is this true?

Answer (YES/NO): YES